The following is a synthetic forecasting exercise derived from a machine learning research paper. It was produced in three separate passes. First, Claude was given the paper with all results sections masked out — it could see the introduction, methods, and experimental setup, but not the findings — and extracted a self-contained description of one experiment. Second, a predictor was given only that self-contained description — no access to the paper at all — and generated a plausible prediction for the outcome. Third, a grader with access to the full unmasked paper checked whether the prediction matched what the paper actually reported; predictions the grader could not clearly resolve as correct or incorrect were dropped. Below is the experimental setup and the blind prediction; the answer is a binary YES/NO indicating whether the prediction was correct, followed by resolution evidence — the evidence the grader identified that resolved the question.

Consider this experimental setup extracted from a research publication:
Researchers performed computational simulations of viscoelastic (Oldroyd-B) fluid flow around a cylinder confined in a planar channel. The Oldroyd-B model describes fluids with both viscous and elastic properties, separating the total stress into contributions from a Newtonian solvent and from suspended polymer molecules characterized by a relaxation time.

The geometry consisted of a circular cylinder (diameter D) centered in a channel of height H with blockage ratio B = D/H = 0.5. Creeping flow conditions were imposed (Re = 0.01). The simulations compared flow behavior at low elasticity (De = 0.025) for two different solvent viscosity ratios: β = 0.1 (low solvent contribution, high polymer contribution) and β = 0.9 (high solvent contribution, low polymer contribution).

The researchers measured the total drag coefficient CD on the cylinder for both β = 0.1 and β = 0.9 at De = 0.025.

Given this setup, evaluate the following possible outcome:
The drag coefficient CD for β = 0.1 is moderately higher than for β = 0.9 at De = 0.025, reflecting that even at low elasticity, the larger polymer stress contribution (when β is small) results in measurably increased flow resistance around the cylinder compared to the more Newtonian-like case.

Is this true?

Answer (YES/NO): NO